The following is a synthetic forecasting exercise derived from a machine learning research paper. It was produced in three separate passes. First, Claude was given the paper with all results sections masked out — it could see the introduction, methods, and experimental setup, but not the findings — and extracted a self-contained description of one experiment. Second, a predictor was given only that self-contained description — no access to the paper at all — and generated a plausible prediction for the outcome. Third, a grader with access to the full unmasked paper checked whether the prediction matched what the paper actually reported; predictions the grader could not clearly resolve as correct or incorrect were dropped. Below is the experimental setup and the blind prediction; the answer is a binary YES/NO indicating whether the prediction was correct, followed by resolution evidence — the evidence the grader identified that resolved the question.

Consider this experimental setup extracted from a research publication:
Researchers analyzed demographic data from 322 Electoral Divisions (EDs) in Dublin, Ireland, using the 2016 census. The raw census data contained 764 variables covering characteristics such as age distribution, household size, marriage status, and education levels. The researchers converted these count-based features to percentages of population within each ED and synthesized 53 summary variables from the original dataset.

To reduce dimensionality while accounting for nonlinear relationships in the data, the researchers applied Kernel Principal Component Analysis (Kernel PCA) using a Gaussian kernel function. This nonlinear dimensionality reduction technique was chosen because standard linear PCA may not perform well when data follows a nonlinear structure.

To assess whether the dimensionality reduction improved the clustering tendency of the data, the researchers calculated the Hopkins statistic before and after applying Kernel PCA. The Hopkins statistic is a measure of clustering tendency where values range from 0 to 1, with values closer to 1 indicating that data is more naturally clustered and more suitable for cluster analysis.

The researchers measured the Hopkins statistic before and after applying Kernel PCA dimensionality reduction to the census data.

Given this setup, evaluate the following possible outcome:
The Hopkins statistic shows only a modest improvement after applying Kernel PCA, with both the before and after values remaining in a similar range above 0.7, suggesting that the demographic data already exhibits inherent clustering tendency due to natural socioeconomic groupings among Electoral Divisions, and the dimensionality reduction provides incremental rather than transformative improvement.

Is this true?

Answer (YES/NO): NO